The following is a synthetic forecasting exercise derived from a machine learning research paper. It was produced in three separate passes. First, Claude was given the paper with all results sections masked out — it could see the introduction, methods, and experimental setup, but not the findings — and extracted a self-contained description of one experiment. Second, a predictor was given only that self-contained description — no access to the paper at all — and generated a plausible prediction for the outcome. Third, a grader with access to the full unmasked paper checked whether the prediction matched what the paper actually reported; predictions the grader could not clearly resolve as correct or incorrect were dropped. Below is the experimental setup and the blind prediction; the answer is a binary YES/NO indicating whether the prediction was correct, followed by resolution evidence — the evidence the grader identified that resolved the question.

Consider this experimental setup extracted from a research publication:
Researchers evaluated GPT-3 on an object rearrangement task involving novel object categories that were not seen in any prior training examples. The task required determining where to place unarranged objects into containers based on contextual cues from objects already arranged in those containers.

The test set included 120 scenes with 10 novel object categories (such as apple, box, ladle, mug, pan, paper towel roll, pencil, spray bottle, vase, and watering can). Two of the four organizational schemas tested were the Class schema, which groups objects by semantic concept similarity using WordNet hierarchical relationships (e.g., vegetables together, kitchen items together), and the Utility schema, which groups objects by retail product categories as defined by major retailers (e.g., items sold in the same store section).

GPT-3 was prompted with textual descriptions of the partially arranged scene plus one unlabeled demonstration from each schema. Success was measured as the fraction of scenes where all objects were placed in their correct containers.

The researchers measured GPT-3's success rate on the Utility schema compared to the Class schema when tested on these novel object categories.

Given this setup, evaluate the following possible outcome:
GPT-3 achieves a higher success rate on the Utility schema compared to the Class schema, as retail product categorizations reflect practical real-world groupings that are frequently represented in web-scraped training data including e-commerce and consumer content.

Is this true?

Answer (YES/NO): YES